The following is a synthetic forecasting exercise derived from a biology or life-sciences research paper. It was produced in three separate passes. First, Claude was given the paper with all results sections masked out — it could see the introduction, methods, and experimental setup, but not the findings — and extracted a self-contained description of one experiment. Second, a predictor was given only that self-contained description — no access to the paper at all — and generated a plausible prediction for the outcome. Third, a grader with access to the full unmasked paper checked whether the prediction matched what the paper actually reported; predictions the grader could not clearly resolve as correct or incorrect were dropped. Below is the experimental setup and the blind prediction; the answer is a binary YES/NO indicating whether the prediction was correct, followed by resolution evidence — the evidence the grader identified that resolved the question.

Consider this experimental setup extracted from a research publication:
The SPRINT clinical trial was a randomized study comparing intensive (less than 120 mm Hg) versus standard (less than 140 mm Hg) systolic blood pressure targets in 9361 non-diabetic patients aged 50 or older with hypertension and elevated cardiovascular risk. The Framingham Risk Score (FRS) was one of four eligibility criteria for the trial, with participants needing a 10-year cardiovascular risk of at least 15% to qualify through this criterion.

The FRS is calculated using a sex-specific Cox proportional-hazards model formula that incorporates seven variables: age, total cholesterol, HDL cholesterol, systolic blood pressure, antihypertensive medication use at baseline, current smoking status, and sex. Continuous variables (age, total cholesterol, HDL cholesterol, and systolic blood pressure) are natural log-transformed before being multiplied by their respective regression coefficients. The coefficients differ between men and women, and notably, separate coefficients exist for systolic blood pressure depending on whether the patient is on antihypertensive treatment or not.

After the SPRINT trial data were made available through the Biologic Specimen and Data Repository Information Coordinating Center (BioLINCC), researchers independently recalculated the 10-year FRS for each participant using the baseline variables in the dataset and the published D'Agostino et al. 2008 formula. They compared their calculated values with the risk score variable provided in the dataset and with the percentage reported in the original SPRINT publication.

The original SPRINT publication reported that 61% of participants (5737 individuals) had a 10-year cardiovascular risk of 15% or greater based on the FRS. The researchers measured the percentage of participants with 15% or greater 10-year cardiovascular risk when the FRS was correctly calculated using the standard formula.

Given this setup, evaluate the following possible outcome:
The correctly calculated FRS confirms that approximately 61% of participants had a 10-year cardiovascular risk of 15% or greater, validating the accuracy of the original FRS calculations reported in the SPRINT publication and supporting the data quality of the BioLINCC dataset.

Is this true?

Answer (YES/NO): NO